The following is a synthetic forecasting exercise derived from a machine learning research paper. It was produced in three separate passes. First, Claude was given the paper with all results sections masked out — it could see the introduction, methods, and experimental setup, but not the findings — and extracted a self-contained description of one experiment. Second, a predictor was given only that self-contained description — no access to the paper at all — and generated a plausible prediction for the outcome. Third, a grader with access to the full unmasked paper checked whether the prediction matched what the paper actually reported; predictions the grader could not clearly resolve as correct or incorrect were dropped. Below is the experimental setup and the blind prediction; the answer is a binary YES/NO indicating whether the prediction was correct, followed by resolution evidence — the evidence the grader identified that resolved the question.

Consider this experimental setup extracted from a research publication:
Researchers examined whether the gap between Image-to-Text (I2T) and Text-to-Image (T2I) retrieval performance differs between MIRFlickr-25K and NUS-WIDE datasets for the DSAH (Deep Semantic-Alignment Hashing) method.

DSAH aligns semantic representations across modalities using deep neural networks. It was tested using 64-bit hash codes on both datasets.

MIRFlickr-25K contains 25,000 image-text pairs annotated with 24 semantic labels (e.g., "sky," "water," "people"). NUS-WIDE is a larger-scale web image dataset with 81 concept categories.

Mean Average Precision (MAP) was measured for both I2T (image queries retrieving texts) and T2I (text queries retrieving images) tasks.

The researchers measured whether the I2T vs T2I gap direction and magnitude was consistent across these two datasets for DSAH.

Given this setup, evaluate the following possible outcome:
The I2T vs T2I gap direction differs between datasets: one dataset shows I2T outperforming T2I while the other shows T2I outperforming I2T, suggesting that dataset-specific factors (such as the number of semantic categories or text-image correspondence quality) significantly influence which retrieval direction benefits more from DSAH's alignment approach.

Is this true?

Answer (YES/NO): NO